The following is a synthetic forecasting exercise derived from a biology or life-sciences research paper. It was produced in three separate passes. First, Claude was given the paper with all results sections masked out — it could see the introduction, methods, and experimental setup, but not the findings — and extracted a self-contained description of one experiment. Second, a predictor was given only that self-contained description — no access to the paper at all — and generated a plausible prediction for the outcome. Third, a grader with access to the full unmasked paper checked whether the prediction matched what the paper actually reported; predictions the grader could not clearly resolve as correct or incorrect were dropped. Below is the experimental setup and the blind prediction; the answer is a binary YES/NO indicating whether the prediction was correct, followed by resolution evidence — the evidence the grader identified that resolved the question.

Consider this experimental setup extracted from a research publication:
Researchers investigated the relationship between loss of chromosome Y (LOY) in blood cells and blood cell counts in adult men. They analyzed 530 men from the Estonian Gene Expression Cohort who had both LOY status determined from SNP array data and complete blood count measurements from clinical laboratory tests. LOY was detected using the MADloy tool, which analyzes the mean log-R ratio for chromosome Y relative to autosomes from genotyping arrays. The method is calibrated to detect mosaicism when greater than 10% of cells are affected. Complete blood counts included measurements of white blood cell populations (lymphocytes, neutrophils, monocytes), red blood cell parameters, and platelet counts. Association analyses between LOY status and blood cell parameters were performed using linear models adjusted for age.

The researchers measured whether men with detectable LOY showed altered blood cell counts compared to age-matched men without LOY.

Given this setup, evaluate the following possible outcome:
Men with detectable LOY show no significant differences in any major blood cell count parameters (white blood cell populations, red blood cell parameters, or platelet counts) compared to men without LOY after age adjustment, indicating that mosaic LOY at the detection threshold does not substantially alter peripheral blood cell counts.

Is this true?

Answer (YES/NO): NO